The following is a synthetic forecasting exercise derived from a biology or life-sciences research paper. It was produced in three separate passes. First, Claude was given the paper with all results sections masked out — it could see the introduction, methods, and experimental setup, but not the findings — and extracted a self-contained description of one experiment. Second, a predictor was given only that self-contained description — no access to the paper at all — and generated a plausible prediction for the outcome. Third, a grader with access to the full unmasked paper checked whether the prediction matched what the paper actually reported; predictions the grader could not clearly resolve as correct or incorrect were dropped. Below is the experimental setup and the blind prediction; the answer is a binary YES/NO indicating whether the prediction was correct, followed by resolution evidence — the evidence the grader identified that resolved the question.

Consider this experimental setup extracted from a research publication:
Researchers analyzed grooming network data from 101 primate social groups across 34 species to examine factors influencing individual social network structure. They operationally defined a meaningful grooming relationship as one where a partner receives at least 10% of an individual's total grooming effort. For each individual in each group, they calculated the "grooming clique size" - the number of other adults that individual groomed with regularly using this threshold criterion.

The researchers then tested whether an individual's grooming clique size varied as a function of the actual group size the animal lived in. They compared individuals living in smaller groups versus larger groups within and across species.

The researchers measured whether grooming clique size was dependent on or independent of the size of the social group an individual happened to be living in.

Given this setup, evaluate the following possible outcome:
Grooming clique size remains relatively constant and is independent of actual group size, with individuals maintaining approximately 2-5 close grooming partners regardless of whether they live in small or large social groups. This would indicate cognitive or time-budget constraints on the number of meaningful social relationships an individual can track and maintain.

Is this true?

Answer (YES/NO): YES